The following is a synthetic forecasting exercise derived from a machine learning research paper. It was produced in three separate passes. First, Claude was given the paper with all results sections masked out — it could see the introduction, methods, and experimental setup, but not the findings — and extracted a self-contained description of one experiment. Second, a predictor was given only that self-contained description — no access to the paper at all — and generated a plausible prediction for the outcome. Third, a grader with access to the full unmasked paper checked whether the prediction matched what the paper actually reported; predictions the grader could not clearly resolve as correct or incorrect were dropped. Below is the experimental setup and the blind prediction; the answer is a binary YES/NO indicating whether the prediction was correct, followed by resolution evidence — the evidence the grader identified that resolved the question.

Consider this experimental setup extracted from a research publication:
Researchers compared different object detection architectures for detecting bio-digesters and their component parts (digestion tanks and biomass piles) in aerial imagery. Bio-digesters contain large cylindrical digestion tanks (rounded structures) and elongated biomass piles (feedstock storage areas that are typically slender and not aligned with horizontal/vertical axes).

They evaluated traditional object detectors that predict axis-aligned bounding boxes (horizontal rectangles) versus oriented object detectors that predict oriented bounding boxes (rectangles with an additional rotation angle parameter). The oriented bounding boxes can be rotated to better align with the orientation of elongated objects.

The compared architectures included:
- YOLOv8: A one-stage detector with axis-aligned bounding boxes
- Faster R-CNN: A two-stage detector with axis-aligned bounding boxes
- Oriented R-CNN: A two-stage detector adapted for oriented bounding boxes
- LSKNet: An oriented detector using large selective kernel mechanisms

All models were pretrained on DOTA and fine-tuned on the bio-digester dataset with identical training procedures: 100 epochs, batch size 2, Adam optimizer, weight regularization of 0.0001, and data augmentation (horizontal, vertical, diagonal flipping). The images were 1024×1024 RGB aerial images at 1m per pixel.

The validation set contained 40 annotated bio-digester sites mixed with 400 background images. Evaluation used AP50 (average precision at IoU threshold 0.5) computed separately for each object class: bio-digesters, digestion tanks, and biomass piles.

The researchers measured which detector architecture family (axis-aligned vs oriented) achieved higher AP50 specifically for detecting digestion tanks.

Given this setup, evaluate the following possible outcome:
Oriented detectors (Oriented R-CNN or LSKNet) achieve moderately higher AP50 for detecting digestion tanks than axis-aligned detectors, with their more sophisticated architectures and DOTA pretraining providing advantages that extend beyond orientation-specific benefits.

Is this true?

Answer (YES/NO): NO